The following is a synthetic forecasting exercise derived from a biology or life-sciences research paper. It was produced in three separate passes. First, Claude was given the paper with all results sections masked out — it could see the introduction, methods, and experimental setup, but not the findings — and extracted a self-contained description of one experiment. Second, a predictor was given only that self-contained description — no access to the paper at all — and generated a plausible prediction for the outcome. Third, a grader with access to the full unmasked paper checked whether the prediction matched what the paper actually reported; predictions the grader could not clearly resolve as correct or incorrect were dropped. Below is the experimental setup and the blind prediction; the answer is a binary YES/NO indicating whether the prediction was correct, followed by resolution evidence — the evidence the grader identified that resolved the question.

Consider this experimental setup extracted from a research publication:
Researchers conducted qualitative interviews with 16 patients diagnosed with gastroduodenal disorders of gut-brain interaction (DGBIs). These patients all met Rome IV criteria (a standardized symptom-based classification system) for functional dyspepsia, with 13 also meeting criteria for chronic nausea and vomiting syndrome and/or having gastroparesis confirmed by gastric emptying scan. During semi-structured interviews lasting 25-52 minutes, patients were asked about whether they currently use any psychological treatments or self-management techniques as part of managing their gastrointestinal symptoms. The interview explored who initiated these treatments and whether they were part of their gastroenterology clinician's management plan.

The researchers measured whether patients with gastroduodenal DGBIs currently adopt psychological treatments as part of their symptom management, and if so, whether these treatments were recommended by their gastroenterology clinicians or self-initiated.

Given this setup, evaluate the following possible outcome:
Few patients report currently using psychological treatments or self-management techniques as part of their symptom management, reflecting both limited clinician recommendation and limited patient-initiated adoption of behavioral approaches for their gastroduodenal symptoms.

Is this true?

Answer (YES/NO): NO